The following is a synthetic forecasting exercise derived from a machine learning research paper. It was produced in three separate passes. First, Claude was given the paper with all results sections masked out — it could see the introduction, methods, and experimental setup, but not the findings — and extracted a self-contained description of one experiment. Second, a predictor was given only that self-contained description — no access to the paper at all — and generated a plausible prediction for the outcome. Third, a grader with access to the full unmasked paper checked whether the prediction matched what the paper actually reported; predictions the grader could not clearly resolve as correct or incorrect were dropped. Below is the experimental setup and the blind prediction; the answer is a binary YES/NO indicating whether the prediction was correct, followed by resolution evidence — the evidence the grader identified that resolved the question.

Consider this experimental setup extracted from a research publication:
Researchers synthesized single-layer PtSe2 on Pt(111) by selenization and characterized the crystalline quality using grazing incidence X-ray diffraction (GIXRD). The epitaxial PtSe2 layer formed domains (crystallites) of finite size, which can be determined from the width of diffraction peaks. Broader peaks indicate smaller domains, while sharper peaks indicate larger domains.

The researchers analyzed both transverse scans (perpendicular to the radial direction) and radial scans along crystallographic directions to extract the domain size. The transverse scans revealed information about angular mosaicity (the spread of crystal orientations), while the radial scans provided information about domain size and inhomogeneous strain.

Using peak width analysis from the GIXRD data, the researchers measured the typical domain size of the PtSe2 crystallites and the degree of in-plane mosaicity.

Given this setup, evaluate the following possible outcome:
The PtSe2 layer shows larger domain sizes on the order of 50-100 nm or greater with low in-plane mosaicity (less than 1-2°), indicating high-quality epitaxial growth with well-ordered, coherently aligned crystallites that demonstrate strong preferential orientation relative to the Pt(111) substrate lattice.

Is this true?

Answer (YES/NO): NO